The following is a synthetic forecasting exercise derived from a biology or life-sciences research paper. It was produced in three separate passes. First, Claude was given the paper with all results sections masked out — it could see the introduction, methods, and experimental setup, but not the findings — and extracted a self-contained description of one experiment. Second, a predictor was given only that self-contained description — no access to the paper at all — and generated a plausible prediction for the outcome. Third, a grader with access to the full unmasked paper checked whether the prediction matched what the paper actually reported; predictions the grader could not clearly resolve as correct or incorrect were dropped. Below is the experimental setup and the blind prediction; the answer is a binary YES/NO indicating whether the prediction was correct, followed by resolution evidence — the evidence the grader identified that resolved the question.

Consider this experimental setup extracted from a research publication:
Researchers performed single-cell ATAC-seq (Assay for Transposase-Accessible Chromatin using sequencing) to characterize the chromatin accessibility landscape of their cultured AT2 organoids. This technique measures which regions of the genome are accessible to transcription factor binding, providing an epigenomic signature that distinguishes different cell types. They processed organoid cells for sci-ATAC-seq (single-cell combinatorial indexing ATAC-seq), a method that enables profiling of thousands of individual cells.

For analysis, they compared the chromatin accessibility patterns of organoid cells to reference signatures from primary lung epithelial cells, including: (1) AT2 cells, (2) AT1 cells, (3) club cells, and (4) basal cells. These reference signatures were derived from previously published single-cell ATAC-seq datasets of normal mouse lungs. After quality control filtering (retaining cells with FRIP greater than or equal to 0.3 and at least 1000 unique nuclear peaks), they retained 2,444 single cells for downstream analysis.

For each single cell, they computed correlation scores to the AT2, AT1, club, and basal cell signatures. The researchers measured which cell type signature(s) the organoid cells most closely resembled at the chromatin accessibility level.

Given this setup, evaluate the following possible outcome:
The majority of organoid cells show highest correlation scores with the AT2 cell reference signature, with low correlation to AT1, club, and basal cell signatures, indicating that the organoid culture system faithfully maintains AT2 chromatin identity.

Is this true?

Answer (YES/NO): YES